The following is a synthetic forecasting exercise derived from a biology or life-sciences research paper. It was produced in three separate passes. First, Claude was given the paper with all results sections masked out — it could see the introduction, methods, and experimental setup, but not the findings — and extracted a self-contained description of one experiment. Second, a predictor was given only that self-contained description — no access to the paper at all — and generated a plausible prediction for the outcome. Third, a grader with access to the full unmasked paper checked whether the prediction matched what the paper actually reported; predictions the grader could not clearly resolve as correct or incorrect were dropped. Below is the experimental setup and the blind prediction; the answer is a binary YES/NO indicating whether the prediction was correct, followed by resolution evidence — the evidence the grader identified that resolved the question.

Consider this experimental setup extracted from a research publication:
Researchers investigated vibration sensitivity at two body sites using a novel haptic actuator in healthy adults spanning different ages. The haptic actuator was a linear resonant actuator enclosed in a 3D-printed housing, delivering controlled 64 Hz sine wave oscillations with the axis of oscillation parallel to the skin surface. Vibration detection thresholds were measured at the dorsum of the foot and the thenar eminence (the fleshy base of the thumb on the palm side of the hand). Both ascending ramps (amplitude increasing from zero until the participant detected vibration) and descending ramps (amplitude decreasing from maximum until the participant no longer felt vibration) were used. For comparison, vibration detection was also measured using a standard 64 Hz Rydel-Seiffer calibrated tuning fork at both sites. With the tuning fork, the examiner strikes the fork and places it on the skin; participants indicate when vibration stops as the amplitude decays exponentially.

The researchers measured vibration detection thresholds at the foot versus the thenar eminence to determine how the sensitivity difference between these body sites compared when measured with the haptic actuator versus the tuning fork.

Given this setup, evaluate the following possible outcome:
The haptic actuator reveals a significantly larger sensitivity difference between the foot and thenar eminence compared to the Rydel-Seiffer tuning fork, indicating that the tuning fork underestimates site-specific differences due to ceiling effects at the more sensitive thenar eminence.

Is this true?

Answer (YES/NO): YES